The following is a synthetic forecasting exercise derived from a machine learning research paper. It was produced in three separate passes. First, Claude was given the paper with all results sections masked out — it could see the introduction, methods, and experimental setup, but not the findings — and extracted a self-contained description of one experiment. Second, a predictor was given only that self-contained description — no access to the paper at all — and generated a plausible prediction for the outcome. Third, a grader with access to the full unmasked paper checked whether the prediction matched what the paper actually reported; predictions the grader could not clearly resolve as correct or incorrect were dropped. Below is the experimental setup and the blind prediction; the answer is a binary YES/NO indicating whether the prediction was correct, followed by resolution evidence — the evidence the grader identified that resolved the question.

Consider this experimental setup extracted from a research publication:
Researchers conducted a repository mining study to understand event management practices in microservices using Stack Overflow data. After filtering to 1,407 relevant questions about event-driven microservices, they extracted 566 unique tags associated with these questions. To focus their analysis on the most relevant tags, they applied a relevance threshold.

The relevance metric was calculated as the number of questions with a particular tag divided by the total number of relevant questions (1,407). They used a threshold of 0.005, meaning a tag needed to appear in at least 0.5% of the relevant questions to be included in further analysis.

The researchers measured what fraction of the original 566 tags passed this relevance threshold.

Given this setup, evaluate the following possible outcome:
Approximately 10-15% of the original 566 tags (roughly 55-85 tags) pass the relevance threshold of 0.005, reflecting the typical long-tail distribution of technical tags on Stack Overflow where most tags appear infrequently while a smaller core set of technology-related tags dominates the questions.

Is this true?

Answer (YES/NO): NO